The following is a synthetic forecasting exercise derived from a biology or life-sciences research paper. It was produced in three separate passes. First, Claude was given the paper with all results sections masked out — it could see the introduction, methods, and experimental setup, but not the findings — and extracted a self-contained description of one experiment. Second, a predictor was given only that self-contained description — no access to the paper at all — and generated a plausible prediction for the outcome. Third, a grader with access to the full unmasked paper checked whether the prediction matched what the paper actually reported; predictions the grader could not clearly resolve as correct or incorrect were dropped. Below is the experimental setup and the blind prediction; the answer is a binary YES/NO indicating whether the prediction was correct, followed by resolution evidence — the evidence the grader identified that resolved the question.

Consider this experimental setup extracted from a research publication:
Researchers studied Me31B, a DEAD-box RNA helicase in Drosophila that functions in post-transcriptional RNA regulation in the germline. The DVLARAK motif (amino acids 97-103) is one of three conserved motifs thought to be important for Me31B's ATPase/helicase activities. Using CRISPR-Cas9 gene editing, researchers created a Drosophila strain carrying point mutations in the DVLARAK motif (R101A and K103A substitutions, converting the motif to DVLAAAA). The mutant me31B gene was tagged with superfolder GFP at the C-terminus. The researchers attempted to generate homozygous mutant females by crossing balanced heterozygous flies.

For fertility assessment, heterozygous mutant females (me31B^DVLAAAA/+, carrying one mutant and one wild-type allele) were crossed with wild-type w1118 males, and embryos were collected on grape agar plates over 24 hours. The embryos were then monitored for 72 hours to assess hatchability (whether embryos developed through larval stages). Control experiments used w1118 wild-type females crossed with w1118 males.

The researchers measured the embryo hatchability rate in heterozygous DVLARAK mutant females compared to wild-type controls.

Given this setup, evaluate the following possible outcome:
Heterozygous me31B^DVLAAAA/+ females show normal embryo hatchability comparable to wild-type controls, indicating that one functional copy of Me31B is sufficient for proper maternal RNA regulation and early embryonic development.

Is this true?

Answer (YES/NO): NO